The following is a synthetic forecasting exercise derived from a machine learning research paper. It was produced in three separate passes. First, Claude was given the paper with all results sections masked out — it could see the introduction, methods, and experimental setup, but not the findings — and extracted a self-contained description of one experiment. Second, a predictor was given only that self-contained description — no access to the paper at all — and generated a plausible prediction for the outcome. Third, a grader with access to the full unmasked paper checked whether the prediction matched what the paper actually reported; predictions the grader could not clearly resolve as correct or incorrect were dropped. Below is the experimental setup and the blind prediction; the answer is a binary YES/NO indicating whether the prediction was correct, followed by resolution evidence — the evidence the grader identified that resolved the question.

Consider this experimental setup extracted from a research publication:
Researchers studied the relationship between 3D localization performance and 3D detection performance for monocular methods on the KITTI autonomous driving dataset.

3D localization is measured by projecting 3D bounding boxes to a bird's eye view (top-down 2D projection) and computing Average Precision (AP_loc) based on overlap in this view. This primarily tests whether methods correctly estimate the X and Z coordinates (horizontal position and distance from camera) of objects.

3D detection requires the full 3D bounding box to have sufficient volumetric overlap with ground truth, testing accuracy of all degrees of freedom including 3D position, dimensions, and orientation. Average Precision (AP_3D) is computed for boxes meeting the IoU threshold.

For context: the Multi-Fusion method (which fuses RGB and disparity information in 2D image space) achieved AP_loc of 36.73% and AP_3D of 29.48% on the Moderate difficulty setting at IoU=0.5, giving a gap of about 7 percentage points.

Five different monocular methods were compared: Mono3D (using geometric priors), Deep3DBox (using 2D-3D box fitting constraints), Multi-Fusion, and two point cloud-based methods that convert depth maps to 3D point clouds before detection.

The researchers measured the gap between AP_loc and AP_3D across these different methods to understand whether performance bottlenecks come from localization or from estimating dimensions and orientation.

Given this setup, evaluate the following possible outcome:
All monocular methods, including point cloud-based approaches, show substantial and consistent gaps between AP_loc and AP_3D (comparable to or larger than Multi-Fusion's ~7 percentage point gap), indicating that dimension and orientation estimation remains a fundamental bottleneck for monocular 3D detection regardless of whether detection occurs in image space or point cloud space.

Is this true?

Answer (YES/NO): NO